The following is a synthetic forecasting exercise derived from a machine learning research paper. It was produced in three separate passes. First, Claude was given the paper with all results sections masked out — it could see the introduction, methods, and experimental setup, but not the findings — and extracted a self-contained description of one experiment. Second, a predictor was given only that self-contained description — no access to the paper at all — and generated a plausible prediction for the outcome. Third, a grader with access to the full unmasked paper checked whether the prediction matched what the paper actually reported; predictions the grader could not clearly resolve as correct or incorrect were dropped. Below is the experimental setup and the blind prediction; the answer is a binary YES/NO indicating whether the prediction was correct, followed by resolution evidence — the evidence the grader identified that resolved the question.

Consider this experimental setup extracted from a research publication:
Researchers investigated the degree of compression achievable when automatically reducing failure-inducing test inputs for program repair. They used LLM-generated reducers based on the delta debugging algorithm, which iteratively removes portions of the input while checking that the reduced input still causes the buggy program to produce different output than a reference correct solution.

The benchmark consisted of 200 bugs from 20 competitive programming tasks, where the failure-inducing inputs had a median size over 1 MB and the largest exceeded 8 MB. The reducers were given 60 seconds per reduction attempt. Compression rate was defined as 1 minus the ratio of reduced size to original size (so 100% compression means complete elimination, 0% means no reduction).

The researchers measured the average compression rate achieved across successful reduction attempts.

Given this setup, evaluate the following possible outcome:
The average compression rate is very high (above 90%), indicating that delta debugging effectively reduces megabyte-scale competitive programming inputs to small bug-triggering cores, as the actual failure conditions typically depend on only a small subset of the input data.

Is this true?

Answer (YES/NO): NO